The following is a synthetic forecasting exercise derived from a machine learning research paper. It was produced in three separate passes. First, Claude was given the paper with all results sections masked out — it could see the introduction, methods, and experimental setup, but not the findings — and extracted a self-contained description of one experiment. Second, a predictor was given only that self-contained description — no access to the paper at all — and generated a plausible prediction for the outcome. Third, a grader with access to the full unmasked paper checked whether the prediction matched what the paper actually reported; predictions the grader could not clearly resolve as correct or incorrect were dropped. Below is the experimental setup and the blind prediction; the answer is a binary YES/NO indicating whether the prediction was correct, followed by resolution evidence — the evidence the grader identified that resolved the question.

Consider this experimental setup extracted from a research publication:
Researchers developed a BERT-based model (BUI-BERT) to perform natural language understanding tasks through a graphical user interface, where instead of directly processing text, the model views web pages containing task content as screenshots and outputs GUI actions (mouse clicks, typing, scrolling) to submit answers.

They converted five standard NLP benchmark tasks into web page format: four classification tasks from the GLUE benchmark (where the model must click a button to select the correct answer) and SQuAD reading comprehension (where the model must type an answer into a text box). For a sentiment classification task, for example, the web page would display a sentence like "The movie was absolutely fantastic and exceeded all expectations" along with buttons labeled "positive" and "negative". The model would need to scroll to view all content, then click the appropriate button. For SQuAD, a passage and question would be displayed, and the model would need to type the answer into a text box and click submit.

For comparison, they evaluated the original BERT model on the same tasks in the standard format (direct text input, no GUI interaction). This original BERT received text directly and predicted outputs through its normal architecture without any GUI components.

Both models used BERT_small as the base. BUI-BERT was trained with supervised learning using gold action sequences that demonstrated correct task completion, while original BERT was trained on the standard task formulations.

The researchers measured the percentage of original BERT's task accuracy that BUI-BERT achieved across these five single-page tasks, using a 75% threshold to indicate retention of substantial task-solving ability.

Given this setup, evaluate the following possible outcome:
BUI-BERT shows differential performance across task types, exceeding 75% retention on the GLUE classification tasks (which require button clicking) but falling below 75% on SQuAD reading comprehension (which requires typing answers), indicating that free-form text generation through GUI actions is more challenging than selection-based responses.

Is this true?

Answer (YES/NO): NO